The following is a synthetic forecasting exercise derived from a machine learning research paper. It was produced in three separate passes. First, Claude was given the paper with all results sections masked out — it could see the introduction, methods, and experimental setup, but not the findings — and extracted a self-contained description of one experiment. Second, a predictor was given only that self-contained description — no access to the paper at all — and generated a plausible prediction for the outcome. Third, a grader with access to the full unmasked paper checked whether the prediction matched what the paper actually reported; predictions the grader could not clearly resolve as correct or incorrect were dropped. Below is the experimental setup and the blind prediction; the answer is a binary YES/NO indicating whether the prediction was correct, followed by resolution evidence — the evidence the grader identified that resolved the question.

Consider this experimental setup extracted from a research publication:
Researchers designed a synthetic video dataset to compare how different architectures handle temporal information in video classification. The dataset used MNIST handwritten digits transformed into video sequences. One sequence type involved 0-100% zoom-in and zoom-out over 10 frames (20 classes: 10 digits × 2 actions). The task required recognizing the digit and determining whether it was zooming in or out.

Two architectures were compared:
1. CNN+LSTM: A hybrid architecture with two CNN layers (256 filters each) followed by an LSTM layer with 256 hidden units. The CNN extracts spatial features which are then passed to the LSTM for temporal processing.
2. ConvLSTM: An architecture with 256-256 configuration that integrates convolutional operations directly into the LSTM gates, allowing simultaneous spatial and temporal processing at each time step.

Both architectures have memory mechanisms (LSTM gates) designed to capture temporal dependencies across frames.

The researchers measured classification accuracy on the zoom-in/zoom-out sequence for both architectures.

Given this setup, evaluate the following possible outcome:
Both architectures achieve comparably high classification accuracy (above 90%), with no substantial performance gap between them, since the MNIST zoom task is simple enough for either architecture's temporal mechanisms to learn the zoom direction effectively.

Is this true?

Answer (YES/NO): NO